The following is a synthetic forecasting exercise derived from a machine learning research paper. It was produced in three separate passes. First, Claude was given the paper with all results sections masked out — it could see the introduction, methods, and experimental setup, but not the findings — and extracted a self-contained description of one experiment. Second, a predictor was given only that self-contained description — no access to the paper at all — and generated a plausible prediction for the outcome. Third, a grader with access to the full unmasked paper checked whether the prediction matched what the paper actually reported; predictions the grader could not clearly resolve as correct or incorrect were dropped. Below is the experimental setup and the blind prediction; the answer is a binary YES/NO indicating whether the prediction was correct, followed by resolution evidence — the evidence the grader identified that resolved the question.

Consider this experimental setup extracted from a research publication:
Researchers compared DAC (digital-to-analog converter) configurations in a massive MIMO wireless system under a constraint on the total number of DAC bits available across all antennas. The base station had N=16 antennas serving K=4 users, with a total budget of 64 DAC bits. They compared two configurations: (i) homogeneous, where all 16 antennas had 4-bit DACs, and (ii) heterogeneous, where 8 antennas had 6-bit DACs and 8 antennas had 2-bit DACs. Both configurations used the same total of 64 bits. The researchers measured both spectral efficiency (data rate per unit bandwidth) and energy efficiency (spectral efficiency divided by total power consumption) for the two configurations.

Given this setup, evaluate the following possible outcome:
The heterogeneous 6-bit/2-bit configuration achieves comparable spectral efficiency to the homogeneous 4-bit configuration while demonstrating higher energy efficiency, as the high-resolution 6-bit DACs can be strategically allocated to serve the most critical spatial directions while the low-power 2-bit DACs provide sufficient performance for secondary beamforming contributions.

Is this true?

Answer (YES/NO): NO